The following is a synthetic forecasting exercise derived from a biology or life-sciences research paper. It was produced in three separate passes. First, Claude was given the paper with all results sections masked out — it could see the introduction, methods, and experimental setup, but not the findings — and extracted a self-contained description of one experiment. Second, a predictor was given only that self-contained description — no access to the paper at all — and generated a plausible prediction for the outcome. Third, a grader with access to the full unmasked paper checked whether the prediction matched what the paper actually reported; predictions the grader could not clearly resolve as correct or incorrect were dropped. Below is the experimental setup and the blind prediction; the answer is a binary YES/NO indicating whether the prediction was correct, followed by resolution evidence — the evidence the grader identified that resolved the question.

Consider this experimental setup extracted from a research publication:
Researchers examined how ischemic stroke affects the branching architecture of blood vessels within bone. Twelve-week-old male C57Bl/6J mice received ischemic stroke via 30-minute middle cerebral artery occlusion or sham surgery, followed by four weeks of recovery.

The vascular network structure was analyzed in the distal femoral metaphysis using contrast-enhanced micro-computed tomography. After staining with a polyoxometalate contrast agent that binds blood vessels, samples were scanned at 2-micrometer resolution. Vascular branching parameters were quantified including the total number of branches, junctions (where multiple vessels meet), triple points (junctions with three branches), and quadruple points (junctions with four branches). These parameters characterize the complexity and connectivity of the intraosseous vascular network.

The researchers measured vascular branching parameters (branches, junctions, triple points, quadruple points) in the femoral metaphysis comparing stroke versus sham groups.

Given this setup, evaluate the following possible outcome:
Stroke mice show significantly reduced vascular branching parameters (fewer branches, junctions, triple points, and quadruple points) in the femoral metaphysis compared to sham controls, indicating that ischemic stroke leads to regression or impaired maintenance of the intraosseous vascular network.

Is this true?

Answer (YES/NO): NO